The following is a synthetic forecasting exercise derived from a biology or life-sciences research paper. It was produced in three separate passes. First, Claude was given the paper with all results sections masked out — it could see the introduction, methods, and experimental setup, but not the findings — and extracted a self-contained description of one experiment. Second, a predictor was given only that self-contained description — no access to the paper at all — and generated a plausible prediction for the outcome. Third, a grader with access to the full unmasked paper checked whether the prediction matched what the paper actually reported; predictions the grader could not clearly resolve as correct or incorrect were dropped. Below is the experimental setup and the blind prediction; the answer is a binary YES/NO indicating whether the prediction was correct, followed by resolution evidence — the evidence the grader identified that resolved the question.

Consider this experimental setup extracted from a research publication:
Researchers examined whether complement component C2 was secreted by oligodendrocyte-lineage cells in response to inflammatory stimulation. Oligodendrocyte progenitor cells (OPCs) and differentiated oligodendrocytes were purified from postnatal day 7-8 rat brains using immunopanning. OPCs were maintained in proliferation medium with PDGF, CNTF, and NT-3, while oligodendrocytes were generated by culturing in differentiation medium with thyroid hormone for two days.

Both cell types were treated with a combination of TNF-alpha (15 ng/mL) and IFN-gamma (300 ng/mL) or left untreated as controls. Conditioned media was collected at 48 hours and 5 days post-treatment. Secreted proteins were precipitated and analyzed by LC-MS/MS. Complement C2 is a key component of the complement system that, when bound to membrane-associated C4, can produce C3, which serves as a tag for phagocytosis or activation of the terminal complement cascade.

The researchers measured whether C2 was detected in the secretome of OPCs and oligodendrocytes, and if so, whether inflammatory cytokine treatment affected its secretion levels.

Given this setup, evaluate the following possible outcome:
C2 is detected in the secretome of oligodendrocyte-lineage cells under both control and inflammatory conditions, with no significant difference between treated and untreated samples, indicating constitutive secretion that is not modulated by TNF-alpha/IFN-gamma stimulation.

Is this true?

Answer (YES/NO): NO